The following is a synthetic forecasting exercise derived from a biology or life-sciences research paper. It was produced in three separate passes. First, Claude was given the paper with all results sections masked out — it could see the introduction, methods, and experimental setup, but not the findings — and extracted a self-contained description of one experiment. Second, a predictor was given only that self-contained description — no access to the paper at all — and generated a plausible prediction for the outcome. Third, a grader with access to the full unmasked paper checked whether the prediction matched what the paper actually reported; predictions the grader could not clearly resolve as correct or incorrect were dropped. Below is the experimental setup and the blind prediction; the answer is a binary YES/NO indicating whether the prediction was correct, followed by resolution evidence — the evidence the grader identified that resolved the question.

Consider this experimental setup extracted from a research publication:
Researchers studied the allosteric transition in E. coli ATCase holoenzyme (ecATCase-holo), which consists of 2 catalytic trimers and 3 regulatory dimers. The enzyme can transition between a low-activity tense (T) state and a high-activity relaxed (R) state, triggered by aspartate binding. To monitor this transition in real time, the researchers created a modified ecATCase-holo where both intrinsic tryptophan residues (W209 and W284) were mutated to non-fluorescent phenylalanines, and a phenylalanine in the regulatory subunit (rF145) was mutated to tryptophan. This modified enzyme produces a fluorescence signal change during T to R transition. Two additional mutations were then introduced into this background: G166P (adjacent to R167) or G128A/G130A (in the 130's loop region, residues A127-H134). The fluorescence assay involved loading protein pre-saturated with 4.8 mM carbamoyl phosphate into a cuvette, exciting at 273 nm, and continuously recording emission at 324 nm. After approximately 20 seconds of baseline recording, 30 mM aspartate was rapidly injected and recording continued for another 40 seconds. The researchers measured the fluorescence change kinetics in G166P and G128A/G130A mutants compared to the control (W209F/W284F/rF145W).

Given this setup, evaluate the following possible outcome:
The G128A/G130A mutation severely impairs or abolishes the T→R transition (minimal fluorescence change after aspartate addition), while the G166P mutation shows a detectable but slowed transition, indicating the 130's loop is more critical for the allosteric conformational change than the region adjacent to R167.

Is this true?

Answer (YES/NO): NO